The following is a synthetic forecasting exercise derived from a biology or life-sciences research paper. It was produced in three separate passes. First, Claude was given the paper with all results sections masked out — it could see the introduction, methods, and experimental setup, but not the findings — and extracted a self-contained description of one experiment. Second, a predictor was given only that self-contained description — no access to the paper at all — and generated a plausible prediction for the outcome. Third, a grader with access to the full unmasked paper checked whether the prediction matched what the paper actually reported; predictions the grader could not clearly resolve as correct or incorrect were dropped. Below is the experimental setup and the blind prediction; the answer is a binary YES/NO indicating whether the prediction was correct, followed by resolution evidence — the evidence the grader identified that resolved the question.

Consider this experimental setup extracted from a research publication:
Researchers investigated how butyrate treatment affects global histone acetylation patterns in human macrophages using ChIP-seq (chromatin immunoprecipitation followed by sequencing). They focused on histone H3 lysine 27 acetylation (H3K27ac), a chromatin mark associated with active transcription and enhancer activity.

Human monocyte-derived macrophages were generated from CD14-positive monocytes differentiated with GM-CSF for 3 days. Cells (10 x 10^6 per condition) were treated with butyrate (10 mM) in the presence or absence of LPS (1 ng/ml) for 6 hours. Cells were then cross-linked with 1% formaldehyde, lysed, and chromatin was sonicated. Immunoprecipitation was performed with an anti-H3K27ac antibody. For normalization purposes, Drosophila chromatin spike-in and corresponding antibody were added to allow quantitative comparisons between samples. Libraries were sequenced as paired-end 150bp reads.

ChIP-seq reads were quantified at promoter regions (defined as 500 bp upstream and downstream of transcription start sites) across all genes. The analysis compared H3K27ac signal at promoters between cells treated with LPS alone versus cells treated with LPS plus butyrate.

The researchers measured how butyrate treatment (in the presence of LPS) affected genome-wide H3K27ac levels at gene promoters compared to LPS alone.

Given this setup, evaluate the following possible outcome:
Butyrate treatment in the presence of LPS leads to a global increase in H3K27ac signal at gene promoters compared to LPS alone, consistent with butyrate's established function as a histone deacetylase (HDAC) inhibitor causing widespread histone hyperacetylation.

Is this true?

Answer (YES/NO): YES